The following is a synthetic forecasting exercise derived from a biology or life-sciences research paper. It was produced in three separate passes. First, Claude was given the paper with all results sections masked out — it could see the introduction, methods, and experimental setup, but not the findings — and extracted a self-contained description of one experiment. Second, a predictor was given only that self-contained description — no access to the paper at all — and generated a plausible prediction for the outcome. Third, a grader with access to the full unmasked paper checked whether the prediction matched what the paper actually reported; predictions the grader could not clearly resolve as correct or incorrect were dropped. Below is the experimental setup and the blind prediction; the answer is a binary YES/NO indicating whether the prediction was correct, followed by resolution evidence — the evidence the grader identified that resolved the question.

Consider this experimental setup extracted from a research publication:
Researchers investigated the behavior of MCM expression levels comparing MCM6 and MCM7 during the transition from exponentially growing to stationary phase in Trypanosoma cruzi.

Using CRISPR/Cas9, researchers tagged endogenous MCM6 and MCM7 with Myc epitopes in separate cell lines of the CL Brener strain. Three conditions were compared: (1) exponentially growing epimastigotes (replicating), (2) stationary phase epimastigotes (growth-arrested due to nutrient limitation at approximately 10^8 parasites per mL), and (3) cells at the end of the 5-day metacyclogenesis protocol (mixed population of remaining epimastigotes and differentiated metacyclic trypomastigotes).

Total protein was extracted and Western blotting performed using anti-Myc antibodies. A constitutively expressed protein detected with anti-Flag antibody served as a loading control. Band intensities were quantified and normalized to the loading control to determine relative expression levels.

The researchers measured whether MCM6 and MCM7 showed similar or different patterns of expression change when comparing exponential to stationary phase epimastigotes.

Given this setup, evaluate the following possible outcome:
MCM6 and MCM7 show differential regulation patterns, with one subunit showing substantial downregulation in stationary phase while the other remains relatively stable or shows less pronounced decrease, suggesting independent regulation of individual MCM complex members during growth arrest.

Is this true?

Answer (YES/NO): YES